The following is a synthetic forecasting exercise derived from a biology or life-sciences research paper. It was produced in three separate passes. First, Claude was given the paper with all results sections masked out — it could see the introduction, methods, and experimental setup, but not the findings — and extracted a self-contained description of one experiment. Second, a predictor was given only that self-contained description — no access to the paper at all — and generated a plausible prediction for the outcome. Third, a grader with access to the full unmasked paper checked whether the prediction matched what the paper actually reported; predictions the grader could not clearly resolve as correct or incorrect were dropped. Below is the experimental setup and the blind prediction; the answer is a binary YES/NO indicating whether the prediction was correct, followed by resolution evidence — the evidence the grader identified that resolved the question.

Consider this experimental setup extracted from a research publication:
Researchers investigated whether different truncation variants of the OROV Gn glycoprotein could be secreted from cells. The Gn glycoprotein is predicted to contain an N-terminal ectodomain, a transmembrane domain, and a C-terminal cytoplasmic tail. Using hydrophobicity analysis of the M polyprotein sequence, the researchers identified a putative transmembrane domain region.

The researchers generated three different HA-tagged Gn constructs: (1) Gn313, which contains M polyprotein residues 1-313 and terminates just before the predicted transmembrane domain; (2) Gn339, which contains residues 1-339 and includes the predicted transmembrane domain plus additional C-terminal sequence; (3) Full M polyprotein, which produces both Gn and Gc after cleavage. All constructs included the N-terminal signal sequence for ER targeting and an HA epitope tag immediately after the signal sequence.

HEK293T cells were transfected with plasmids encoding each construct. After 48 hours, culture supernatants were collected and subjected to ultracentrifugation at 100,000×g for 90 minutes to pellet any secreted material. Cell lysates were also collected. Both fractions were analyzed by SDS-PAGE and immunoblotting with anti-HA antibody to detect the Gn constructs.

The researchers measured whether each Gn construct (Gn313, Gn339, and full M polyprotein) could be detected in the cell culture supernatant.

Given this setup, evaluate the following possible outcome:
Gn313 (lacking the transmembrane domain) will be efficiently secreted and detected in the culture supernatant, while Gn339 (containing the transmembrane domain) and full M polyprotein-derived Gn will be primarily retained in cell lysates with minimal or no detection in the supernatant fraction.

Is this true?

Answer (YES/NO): NO